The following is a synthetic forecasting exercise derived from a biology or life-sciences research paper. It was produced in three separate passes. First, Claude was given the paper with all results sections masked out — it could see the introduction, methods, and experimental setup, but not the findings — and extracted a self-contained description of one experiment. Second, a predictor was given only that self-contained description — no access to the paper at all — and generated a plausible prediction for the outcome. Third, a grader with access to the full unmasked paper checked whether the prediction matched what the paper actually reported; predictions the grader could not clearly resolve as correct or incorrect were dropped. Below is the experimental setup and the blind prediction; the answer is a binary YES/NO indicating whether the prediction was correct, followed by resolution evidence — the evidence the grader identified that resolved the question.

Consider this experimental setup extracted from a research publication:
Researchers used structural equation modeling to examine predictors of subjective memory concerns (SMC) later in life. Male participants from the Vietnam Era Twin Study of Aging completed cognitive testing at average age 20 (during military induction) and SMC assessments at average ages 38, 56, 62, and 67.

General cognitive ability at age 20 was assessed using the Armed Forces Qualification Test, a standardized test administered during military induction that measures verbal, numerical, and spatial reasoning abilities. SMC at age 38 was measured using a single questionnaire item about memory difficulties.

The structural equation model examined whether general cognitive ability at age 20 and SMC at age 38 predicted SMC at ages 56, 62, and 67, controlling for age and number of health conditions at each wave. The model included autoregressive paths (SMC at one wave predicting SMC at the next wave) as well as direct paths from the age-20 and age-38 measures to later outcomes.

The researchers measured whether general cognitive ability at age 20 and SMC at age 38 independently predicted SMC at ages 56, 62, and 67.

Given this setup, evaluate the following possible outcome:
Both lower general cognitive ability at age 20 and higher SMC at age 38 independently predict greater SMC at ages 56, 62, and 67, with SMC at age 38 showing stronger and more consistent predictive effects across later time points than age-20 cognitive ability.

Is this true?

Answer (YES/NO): NO